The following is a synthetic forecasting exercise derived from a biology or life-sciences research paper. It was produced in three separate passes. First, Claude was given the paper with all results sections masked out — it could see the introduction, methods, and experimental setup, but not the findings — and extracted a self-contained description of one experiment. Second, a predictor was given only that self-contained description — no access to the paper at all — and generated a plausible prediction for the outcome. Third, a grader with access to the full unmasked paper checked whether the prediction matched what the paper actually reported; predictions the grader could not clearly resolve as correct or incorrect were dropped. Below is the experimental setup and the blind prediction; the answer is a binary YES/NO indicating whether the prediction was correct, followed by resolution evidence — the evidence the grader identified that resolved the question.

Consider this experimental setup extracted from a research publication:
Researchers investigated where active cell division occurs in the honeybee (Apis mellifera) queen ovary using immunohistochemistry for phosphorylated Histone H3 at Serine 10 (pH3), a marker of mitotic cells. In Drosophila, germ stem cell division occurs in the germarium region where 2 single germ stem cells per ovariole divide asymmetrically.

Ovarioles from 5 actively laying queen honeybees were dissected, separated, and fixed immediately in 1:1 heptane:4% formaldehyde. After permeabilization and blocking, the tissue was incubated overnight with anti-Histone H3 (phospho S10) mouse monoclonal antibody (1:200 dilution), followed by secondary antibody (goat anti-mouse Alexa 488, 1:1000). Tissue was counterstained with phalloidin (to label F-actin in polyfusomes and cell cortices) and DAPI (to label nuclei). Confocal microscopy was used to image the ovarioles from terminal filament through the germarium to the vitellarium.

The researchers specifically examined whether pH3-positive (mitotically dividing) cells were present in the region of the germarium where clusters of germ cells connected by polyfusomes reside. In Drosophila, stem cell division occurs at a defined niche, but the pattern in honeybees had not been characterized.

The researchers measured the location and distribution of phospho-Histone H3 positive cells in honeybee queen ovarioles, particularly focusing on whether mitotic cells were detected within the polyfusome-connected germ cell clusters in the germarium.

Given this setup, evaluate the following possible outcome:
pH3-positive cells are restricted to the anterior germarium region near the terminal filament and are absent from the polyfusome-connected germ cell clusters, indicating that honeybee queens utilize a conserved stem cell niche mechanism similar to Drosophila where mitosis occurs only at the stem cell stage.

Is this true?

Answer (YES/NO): NO